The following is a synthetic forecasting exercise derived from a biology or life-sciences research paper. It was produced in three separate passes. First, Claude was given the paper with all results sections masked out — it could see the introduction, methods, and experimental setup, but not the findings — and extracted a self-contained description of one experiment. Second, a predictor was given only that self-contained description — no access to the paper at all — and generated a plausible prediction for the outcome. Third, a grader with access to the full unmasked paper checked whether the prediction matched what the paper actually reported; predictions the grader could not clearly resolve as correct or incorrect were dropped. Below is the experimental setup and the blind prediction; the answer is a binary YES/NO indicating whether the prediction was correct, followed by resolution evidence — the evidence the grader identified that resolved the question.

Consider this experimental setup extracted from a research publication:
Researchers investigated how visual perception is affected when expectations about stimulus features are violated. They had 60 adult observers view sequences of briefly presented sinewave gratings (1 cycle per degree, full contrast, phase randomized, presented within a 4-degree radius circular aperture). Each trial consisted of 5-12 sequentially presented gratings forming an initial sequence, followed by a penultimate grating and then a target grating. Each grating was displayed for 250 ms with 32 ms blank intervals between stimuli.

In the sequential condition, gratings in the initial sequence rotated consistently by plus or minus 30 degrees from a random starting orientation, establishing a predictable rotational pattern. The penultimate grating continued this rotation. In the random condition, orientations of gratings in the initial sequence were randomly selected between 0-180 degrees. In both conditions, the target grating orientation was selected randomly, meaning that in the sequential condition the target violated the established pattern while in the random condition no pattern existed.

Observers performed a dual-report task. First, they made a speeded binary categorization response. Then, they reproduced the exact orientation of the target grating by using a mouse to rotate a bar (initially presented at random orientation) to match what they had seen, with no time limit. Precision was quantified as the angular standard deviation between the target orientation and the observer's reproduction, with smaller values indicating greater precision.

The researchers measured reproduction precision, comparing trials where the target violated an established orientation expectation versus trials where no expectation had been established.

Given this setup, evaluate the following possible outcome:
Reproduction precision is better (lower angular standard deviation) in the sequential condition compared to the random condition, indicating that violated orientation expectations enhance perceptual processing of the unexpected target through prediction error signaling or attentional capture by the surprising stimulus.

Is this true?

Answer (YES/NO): YES